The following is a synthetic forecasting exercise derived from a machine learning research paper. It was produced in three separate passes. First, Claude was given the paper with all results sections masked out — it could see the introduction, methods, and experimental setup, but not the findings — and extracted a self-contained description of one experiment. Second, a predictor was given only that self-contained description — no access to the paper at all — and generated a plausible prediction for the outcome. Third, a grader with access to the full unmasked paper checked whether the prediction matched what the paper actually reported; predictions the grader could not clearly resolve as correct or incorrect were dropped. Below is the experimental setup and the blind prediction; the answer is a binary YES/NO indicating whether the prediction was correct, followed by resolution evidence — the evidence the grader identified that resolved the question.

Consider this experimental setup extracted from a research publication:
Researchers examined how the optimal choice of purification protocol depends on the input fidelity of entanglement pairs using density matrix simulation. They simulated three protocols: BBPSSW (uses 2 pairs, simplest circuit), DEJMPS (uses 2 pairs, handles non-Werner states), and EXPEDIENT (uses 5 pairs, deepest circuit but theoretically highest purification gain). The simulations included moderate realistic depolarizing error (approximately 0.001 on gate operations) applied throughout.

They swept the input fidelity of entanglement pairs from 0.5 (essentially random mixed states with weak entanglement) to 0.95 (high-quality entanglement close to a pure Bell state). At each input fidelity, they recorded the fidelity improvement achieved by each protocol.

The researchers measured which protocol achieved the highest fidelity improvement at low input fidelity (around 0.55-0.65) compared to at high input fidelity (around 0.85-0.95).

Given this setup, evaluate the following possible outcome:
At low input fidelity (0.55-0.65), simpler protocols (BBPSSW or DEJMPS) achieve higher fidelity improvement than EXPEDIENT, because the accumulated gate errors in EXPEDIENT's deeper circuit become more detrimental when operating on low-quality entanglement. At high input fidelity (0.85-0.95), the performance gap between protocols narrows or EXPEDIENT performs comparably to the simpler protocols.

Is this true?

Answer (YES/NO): NO